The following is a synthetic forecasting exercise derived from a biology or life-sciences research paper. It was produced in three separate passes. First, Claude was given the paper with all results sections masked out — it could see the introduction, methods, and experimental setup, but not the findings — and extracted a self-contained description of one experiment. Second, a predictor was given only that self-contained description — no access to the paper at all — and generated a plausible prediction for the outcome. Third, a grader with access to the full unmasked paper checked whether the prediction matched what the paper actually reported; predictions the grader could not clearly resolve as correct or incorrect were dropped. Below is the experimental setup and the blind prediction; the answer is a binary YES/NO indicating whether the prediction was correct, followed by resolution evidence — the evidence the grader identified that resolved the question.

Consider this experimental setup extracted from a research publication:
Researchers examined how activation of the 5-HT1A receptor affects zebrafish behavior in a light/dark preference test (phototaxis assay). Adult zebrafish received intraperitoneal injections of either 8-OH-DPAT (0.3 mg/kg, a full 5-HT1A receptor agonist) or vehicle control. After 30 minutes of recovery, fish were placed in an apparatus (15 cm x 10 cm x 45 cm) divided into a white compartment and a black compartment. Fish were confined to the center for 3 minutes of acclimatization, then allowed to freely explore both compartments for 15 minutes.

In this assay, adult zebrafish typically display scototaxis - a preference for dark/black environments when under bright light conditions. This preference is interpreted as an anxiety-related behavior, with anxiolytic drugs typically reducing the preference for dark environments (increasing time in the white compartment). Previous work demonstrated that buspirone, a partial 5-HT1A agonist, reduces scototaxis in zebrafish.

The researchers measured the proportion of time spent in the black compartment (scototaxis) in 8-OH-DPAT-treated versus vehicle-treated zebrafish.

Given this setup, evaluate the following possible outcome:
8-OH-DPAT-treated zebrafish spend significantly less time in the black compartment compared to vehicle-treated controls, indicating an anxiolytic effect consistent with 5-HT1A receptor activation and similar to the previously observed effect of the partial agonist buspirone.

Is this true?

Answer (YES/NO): NO